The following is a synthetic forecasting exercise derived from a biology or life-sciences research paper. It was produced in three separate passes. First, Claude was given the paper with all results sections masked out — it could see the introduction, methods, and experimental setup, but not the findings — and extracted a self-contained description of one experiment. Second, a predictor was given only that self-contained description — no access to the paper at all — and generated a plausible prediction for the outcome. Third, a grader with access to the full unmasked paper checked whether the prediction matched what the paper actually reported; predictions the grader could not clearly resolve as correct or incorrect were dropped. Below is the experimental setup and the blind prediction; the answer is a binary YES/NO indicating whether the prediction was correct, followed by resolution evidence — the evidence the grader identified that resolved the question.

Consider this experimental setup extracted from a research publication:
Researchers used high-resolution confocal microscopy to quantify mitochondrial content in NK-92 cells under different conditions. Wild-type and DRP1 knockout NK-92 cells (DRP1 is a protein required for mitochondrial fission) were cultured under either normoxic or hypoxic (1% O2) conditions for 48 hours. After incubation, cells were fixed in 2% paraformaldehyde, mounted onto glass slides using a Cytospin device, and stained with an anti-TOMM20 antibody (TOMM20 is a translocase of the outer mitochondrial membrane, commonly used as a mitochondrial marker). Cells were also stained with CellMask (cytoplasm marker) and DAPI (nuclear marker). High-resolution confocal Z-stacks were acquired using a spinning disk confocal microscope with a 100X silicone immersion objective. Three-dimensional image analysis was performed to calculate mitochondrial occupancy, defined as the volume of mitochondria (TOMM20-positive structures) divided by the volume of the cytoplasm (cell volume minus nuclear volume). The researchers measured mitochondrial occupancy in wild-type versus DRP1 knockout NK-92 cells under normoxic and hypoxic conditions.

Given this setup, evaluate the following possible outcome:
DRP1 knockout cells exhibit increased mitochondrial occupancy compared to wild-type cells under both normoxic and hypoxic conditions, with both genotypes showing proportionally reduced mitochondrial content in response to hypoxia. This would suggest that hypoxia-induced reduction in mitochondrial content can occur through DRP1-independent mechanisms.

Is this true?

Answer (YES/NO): NO